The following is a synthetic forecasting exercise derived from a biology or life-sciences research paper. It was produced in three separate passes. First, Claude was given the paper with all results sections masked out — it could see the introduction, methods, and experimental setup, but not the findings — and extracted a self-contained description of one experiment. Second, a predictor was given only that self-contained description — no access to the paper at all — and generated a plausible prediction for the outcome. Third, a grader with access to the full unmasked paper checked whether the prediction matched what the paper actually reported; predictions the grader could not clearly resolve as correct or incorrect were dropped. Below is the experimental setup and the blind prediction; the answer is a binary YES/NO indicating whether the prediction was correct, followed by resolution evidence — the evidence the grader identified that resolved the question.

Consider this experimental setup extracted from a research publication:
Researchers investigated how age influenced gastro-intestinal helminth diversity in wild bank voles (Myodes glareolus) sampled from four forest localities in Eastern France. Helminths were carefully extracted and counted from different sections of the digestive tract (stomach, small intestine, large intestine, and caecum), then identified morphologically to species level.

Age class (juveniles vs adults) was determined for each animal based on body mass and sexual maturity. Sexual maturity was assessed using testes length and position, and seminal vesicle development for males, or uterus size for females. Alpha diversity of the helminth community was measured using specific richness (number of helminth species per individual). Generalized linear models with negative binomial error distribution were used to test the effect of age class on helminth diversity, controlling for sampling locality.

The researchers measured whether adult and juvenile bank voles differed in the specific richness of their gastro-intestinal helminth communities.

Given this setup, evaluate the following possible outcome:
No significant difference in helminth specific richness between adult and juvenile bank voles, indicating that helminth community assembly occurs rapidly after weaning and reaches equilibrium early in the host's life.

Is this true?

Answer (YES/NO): NO